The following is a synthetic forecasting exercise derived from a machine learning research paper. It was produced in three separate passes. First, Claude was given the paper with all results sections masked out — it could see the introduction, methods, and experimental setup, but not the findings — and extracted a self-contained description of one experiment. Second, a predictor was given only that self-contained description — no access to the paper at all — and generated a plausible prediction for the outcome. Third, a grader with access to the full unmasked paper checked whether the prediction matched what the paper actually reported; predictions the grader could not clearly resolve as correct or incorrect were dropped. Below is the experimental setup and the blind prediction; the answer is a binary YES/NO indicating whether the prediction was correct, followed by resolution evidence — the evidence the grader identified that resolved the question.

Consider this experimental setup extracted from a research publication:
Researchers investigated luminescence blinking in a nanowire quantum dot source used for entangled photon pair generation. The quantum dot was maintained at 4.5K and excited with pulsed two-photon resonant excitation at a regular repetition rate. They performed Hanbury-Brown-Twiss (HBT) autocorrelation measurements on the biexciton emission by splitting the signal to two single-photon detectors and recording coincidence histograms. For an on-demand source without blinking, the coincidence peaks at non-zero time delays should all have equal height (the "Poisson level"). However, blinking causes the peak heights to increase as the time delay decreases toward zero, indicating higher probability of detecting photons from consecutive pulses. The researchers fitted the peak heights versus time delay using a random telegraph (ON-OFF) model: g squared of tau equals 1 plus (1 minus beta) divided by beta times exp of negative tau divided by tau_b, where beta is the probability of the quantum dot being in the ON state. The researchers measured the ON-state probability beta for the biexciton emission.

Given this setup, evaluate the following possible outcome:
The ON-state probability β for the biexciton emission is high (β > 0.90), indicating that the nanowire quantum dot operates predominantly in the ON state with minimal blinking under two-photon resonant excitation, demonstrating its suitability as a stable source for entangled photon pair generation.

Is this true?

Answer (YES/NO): NO